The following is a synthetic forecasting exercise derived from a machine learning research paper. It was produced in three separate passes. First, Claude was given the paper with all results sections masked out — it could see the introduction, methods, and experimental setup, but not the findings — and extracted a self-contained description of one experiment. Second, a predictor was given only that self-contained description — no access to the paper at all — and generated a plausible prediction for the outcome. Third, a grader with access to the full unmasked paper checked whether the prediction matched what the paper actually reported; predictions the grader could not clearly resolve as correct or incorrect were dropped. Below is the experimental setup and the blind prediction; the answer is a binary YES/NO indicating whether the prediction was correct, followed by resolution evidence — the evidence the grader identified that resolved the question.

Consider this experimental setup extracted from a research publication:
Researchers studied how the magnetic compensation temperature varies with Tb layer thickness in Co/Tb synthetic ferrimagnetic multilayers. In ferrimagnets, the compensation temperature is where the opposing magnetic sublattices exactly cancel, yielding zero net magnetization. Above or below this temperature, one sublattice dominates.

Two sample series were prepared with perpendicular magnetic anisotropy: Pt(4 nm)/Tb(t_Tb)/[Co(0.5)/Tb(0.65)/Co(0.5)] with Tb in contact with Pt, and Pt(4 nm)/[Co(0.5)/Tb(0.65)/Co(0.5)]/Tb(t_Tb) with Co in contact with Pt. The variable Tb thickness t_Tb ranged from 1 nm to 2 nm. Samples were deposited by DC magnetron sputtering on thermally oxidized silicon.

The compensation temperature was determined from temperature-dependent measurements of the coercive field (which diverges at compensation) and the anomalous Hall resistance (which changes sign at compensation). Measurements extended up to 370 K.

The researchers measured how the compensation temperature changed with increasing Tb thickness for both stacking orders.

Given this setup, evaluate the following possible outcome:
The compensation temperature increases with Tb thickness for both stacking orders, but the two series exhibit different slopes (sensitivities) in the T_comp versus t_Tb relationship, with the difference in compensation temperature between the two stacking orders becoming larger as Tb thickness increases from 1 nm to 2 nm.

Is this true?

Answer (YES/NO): NO